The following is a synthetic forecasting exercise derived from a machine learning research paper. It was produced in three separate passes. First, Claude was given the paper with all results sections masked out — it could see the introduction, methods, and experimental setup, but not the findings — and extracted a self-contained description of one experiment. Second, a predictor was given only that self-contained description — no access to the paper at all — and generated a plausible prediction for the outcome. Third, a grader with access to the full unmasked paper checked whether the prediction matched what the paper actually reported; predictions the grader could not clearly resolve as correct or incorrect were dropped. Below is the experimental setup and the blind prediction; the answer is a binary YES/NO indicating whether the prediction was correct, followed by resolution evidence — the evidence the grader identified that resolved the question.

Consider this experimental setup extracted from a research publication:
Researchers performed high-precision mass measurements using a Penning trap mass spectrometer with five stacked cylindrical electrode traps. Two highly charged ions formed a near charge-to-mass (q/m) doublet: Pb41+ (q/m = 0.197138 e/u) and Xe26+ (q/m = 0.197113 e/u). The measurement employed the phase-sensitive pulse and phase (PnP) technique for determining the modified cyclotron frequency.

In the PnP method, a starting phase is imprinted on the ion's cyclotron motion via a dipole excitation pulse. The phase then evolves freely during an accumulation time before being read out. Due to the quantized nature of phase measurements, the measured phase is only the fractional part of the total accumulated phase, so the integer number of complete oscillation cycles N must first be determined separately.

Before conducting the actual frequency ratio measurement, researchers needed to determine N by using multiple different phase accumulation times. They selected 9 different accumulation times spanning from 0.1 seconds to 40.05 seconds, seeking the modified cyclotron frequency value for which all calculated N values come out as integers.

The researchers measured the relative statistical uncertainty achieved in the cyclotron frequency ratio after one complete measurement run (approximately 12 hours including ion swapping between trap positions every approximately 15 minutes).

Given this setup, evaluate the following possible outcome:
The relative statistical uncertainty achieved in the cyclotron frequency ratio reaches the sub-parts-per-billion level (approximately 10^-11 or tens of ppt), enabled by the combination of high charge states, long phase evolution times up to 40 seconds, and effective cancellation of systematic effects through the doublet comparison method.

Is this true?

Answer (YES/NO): YES